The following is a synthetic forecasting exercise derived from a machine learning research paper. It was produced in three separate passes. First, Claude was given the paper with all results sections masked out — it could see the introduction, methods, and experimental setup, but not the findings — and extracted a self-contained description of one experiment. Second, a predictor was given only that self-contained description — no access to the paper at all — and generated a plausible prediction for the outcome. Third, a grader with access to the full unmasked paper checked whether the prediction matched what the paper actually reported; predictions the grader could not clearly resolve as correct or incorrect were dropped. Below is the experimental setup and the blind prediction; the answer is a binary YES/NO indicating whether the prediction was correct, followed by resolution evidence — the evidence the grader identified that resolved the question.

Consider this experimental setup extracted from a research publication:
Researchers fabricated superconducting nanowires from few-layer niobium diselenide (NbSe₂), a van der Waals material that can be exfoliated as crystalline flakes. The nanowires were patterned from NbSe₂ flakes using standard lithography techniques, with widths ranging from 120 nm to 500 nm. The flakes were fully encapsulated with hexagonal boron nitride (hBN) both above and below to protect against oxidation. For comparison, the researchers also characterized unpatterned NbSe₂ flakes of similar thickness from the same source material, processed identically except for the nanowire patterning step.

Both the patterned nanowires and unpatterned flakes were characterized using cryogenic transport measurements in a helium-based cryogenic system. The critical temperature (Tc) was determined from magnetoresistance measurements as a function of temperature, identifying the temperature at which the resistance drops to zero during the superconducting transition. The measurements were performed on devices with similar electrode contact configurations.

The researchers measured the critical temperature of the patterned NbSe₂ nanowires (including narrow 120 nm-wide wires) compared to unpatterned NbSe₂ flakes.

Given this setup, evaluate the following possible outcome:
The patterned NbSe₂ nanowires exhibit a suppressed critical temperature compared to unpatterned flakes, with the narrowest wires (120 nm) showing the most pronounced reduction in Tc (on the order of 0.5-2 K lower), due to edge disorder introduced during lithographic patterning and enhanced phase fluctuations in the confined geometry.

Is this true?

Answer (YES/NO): NO